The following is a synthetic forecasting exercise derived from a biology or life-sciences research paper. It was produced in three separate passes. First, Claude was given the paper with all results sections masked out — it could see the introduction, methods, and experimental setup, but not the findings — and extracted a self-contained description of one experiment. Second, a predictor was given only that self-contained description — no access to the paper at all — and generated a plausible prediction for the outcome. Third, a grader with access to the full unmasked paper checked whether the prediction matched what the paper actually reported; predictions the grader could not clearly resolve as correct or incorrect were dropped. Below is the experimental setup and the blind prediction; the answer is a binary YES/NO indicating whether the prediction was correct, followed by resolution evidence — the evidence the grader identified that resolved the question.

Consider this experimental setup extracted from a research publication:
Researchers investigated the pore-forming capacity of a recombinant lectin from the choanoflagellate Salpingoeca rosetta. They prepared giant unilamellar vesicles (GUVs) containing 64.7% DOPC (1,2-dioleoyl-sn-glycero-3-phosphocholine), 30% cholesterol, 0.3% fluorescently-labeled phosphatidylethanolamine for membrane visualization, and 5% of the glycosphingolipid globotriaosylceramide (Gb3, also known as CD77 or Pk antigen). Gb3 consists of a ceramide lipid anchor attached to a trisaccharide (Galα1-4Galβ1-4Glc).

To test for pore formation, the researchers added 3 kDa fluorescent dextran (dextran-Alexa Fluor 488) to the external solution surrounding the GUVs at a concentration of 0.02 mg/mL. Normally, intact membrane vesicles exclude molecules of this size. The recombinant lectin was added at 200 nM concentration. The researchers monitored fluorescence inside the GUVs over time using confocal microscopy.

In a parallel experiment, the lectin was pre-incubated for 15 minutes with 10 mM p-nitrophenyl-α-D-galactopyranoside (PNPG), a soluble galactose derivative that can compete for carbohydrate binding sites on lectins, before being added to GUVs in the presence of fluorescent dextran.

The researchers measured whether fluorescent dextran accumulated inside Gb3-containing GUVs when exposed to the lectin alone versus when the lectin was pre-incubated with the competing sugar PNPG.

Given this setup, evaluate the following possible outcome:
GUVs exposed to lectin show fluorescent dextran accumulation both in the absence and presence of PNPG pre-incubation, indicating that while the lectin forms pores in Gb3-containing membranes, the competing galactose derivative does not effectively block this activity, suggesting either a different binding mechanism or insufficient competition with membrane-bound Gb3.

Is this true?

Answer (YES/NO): NO